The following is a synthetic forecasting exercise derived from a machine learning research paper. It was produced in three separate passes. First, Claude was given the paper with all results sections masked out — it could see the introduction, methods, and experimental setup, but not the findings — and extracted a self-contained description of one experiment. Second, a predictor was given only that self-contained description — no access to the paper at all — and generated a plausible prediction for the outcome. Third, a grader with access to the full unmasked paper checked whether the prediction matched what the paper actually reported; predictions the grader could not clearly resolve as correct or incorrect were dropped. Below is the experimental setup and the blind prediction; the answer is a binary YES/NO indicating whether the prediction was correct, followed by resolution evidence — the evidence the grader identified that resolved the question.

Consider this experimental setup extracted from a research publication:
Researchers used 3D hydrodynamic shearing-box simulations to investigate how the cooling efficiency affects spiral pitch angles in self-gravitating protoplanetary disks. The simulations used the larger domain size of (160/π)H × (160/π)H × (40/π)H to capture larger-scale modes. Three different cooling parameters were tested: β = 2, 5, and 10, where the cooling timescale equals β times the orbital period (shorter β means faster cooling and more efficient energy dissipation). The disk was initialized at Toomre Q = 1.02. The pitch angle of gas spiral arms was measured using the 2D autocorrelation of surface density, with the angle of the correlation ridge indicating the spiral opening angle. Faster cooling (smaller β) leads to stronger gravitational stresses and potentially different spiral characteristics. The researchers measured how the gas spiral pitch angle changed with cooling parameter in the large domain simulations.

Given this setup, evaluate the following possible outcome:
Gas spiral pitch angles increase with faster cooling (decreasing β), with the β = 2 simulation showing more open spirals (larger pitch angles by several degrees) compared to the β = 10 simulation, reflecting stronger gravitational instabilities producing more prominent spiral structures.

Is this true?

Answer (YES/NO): YES